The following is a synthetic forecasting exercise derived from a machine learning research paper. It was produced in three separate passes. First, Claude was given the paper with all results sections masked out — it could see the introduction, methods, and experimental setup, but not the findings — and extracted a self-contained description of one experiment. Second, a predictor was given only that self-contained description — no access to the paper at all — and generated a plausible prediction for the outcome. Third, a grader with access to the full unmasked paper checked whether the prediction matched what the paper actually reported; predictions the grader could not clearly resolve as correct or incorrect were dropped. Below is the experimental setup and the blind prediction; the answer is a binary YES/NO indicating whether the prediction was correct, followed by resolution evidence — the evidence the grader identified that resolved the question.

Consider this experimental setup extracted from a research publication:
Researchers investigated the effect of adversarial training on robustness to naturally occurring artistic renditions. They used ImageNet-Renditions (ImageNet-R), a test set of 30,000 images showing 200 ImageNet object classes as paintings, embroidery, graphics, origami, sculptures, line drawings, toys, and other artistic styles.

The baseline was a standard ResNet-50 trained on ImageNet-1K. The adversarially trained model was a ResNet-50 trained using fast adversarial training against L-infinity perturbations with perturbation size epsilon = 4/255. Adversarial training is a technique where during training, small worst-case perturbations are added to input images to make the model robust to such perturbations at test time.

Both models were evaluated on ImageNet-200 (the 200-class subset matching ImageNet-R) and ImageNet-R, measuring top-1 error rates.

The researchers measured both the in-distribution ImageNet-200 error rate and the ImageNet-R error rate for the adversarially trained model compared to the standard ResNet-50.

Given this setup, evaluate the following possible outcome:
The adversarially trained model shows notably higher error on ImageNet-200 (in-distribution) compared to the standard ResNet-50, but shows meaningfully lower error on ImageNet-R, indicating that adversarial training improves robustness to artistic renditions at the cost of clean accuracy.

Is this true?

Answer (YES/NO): NO